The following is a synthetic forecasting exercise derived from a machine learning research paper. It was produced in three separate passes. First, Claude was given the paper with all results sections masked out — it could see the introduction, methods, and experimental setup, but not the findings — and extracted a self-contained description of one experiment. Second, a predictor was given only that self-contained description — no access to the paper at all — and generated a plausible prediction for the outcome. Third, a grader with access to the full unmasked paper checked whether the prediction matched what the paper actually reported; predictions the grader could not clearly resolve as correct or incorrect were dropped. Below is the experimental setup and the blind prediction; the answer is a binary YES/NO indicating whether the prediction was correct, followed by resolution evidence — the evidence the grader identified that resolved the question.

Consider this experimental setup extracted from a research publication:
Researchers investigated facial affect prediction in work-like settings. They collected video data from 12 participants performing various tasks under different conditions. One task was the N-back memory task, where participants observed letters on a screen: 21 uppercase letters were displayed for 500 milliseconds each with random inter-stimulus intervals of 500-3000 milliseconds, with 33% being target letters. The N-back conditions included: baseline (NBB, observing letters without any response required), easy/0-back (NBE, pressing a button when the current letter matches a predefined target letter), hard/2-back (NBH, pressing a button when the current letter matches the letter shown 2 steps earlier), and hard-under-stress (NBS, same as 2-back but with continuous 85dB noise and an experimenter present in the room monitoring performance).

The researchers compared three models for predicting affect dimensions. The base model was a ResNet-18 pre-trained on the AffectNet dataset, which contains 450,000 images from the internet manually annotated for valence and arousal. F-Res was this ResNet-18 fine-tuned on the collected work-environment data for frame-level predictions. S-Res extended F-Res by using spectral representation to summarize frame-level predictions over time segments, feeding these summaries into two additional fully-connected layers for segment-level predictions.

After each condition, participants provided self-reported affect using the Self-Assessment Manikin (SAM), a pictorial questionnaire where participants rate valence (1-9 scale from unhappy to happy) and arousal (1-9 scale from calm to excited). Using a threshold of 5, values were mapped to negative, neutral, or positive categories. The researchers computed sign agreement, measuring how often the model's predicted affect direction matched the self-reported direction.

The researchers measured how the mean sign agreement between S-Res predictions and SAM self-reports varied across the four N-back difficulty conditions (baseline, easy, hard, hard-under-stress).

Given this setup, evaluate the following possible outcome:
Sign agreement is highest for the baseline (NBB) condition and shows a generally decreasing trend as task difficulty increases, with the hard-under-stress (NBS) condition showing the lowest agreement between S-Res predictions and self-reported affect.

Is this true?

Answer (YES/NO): NO